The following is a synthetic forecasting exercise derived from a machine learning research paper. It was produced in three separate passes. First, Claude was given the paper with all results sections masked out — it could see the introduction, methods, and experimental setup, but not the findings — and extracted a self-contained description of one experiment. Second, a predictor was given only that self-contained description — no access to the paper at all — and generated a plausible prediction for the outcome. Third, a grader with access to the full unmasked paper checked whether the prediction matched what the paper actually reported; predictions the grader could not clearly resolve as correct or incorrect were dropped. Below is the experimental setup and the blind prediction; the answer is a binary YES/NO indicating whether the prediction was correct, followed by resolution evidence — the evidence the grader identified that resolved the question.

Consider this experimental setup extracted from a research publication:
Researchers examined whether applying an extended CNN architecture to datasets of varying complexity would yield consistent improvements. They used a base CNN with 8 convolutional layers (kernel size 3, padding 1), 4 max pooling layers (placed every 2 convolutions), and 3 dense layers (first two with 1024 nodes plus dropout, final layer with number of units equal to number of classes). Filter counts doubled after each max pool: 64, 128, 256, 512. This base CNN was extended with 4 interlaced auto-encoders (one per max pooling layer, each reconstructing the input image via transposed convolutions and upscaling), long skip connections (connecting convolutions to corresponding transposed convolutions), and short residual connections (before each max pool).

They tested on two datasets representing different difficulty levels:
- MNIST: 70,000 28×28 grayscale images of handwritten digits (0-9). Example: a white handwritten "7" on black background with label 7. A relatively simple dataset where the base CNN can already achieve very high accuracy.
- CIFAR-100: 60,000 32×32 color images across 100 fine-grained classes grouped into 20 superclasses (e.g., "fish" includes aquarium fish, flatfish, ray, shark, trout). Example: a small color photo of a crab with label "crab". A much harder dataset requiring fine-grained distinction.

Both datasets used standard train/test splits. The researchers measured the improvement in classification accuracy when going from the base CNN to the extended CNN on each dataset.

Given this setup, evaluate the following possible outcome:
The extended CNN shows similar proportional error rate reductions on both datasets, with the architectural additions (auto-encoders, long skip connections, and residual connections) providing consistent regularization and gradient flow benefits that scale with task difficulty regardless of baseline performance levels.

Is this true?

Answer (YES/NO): NO